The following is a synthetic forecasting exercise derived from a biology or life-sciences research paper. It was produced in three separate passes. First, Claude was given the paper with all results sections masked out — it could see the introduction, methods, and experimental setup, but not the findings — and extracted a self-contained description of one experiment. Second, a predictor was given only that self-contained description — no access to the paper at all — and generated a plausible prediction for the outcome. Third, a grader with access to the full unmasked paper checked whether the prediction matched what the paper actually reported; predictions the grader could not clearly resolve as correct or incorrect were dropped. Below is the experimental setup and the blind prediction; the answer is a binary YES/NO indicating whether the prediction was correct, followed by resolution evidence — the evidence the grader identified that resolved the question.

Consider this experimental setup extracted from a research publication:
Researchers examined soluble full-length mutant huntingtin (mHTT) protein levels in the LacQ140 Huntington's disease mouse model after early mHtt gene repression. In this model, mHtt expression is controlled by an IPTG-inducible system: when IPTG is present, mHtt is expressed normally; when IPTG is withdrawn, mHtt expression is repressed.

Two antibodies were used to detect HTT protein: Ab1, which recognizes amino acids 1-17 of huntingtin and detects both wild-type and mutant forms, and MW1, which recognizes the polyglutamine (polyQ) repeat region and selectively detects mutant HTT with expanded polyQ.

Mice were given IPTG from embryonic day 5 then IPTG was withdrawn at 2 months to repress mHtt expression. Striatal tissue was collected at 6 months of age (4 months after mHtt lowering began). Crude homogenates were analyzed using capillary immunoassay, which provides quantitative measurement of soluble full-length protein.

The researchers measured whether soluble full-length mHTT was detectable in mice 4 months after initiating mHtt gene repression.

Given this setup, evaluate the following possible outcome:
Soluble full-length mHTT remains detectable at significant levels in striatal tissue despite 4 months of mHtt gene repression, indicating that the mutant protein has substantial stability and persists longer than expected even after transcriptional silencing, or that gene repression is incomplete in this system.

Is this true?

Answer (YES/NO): YES